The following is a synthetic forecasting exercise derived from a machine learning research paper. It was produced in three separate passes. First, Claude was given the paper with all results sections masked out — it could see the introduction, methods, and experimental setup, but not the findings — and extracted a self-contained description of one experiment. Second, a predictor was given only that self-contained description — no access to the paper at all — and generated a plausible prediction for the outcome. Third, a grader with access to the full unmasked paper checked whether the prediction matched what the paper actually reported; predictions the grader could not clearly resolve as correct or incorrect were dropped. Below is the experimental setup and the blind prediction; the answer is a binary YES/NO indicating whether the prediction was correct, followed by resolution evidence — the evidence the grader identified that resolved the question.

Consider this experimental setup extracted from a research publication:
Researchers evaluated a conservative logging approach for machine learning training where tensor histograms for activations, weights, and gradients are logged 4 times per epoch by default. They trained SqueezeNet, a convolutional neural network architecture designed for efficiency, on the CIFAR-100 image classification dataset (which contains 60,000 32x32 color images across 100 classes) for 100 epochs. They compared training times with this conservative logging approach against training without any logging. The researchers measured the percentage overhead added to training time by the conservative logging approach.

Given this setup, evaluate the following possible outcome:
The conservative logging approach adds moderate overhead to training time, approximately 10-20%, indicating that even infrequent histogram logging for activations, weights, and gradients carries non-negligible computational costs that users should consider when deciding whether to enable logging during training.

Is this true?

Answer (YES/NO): NO